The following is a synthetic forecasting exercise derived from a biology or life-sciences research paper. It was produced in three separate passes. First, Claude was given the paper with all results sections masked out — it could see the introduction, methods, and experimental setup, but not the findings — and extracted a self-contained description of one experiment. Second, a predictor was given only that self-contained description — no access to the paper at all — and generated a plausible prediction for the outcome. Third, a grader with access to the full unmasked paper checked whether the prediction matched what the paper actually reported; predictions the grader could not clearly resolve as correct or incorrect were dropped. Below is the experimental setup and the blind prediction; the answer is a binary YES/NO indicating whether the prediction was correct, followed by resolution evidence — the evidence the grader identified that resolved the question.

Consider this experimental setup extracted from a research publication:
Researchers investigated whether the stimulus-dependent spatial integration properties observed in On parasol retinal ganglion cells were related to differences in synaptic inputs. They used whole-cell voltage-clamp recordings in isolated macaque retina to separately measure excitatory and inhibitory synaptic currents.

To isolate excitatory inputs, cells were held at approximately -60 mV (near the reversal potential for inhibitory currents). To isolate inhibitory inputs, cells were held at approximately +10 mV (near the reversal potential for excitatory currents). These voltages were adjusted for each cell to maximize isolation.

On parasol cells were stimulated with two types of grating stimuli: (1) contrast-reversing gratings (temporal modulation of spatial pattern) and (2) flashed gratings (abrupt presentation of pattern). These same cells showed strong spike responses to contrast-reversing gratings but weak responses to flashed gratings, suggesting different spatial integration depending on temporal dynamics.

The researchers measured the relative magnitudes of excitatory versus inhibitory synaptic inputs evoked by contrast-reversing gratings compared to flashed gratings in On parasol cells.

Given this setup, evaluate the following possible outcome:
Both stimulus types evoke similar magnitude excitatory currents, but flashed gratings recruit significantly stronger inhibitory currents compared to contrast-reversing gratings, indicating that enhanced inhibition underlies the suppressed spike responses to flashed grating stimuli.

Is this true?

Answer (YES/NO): NO